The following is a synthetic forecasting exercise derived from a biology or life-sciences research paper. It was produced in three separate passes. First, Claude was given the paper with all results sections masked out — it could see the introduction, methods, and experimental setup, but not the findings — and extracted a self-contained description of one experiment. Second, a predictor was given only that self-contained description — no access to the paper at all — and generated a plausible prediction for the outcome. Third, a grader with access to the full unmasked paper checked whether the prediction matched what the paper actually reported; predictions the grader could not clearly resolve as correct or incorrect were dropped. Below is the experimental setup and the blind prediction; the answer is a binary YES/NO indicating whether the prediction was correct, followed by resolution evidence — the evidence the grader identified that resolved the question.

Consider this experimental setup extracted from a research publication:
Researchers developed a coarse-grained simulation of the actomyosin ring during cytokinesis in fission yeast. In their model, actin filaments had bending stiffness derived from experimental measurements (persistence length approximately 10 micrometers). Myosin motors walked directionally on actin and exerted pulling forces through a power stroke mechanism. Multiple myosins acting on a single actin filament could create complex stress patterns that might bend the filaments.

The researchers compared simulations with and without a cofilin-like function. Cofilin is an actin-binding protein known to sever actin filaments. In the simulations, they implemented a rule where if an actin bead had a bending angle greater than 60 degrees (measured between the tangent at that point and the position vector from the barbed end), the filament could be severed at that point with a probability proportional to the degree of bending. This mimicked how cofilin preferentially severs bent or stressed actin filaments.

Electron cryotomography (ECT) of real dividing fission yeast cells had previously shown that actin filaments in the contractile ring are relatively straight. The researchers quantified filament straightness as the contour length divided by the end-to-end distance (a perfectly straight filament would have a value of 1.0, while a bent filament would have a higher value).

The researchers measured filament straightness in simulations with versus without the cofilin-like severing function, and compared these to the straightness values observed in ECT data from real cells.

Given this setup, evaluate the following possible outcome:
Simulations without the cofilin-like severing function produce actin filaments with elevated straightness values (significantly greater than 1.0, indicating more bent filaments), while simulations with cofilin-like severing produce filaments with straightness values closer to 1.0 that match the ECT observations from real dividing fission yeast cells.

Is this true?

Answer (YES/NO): NO